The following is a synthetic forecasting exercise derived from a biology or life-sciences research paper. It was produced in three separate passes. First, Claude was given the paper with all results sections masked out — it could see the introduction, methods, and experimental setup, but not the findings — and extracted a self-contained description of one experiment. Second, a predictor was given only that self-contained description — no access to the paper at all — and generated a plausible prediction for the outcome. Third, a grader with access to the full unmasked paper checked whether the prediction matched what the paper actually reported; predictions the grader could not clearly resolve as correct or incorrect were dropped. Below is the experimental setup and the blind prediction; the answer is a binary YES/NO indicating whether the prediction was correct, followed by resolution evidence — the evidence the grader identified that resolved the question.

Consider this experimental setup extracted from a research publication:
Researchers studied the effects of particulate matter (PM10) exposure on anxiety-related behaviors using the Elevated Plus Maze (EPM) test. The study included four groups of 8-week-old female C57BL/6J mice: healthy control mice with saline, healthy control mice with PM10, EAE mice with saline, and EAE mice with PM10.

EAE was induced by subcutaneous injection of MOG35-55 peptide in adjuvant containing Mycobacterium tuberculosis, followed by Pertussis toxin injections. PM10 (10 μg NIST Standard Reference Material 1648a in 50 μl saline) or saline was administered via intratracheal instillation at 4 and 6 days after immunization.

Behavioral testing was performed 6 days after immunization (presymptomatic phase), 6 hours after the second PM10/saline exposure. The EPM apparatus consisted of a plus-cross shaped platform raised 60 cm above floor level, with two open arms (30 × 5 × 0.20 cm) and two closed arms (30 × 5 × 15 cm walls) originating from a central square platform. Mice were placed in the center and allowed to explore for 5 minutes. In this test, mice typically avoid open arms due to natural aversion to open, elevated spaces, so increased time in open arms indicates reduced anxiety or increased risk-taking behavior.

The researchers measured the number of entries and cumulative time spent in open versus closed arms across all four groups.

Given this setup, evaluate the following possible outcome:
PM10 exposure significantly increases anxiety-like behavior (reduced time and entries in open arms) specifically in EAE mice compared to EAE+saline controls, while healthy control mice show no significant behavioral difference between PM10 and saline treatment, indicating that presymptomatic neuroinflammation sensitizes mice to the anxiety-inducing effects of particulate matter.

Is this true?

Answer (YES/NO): NO